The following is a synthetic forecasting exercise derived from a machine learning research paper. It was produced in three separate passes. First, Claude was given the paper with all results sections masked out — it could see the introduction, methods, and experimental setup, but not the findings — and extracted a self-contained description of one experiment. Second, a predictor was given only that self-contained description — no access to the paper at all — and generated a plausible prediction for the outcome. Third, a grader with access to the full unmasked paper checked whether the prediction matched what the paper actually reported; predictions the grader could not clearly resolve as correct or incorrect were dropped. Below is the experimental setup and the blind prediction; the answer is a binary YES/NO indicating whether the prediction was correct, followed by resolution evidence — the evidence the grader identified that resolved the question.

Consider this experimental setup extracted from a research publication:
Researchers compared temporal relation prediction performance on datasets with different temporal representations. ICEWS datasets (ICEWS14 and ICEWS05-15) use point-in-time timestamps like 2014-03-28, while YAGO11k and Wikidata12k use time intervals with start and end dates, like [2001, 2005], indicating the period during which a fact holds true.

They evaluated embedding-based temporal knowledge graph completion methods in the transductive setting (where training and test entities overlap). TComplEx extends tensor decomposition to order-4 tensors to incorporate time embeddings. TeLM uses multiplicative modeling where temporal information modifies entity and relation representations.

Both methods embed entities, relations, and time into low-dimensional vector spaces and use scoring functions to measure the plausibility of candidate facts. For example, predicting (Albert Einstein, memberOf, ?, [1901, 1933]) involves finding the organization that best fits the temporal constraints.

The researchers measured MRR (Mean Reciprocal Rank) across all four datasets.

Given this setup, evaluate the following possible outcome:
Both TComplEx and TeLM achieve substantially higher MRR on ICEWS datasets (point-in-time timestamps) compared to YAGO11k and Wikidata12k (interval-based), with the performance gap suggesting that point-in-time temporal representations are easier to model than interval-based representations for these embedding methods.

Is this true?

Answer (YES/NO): YES